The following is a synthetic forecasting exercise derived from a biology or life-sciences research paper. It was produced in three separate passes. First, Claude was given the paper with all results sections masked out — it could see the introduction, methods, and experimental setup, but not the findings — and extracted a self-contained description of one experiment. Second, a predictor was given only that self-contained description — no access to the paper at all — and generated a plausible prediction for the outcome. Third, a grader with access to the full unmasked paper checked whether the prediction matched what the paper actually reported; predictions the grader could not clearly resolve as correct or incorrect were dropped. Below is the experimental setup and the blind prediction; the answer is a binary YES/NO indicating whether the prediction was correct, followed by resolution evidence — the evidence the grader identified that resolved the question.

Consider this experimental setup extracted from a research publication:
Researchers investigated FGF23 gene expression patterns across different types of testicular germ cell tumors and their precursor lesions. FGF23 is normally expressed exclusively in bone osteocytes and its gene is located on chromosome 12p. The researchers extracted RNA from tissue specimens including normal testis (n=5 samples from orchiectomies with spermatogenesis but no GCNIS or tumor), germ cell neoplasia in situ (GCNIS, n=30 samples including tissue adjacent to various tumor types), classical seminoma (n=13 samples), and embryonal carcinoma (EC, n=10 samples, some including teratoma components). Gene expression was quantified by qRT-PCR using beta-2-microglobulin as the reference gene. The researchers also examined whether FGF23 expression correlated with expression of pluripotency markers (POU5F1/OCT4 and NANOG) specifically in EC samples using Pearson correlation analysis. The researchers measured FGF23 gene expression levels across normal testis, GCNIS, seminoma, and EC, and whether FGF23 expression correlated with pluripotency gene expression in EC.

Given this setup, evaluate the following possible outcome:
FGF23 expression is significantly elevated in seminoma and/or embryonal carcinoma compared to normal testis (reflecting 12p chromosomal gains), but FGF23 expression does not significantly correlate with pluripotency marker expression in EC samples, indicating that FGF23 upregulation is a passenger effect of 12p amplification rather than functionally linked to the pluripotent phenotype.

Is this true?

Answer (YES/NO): NO